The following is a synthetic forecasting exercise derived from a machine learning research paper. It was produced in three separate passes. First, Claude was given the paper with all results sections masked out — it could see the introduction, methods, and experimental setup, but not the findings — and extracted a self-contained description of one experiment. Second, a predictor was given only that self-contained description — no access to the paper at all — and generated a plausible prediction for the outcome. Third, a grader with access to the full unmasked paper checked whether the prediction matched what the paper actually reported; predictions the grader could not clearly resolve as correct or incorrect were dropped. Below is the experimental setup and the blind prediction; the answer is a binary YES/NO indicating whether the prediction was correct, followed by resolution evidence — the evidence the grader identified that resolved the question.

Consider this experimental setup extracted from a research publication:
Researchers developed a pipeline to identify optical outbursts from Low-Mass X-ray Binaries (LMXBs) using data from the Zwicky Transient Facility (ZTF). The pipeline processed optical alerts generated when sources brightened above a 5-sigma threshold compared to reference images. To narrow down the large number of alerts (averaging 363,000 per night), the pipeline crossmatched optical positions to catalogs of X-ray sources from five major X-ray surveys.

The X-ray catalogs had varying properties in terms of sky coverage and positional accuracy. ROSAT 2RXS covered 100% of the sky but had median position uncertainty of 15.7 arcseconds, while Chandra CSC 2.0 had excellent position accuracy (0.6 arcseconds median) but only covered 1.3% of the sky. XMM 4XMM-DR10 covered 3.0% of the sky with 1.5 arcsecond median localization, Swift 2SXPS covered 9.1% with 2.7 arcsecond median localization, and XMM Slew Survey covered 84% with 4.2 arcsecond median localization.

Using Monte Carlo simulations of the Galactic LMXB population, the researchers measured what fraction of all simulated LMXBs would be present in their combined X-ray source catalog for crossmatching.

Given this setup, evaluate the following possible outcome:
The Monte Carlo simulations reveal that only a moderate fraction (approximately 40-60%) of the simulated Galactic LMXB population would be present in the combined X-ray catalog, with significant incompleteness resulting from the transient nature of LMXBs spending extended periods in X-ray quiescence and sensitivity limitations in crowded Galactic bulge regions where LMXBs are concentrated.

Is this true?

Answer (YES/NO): NO